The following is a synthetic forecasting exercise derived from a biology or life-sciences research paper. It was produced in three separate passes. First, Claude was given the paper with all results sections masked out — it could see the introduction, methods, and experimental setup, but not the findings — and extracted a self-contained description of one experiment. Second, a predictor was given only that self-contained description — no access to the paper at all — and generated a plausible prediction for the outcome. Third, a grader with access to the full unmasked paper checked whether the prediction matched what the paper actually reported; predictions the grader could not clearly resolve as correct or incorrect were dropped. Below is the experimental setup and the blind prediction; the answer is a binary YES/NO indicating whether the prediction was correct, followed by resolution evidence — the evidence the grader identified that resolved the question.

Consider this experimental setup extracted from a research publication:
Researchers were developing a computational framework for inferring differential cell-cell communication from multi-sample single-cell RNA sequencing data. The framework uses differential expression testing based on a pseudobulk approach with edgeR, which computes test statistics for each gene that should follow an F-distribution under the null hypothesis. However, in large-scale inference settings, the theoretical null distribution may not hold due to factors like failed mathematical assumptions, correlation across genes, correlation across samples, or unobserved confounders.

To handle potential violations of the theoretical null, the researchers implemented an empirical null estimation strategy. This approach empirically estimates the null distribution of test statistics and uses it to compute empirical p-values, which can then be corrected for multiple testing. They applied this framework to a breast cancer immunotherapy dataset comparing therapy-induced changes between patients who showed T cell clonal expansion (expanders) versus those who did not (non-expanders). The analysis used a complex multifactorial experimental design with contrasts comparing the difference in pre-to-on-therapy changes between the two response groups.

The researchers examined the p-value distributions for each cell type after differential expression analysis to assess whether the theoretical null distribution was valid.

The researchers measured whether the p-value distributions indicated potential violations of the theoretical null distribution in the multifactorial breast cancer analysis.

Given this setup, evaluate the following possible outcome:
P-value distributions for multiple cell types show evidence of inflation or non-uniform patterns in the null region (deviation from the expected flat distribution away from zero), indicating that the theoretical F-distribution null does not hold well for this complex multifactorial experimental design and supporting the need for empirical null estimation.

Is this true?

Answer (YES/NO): YES